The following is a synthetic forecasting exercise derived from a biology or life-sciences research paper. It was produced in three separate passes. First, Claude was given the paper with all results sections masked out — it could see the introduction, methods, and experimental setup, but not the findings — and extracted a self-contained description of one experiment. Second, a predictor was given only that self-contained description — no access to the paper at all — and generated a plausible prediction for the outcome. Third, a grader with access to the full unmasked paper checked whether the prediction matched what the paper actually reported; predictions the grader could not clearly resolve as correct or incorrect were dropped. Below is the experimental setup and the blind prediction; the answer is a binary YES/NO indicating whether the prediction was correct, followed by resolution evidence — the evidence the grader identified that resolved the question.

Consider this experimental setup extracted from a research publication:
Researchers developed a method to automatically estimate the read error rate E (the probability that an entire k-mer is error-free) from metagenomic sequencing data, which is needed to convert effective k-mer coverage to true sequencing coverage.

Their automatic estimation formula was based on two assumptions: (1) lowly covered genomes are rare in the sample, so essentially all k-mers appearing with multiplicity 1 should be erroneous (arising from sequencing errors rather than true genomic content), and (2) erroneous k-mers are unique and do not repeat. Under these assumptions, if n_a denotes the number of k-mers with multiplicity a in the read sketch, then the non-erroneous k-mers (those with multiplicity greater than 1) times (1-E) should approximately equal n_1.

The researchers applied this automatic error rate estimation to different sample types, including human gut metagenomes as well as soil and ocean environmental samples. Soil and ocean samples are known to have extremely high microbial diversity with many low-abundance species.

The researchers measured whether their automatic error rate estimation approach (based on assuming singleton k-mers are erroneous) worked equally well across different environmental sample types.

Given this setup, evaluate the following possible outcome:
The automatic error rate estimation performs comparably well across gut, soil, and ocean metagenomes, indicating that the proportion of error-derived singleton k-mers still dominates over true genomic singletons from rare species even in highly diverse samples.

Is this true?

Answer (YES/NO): NO